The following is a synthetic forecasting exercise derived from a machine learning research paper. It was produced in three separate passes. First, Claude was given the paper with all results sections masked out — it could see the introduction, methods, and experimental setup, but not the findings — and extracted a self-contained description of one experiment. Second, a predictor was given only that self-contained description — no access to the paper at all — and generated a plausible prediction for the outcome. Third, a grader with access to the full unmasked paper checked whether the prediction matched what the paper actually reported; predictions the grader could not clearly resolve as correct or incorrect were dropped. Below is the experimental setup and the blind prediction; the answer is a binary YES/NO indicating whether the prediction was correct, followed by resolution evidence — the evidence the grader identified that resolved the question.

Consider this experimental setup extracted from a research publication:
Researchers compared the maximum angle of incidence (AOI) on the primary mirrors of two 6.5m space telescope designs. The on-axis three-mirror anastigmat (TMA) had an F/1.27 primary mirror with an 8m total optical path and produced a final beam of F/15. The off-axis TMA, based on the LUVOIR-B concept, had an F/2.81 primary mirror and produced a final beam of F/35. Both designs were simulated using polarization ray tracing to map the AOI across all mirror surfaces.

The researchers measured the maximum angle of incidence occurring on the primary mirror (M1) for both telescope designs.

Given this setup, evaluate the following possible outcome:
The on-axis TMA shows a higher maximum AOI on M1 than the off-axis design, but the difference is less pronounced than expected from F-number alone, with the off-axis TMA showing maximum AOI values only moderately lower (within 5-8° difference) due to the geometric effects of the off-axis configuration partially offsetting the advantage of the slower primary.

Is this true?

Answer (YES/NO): NO